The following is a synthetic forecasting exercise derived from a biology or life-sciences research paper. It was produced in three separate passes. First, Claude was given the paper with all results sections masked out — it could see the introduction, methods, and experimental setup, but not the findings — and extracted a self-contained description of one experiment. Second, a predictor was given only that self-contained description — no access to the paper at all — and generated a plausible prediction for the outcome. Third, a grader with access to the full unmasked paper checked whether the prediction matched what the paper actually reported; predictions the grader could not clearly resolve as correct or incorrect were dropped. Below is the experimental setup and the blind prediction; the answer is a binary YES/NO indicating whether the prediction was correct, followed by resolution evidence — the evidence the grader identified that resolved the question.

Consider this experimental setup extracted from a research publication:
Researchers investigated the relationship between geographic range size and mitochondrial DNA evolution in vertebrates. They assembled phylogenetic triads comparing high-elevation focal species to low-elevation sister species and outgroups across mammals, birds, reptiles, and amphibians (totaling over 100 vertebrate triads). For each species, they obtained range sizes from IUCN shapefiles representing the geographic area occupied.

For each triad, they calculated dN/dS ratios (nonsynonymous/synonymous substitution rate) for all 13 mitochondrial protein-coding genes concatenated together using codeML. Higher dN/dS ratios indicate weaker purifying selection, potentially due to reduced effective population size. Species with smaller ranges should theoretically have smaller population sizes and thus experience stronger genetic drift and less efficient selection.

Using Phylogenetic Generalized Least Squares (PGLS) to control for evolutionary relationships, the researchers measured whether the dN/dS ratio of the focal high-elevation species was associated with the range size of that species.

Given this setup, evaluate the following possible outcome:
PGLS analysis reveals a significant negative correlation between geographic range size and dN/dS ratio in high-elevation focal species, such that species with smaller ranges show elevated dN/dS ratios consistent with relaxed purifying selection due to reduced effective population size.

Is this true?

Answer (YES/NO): NO